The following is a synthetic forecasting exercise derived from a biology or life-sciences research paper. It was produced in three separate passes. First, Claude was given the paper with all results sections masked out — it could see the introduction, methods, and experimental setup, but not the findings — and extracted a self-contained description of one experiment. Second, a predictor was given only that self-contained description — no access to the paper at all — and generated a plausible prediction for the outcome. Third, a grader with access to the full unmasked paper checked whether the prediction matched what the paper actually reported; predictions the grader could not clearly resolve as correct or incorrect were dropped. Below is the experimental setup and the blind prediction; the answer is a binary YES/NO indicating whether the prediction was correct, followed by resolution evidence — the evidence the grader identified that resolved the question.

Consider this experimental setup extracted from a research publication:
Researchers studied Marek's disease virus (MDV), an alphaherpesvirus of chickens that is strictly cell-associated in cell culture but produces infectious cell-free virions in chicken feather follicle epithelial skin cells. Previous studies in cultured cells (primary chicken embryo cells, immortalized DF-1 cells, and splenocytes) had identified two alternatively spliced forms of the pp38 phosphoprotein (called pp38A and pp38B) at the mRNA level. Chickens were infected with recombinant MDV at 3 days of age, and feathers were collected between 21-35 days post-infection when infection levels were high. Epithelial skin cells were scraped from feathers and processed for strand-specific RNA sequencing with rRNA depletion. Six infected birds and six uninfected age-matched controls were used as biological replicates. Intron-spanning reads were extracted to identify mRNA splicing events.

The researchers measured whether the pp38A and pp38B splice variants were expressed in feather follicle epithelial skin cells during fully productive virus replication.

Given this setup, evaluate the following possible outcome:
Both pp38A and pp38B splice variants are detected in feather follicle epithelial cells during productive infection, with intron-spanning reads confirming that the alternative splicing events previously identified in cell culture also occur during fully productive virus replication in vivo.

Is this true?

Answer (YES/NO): NO